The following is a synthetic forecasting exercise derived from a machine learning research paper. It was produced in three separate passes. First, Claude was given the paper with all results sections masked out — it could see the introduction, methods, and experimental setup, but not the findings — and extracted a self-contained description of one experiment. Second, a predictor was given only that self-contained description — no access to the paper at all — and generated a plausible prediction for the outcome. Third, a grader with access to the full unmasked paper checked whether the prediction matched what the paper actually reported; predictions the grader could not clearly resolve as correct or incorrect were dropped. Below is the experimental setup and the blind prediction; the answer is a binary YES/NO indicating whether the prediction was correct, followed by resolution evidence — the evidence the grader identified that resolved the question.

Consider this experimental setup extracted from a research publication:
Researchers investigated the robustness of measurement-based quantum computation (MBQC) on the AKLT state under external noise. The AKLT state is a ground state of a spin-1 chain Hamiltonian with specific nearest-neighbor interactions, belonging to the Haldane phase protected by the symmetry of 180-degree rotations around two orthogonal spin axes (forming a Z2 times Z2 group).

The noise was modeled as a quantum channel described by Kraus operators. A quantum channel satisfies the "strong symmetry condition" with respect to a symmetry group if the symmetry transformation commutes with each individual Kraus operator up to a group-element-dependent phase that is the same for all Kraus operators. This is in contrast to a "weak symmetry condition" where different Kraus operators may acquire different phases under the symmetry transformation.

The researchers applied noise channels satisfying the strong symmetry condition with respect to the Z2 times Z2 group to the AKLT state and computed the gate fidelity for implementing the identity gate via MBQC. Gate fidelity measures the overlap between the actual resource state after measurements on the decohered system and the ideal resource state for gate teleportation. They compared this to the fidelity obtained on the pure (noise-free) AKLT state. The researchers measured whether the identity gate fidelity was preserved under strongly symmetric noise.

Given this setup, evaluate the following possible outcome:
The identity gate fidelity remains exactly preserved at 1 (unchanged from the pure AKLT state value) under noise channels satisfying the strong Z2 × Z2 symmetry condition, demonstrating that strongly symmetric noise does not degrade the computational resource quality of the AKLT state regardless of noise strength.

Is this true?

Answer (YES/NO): YES